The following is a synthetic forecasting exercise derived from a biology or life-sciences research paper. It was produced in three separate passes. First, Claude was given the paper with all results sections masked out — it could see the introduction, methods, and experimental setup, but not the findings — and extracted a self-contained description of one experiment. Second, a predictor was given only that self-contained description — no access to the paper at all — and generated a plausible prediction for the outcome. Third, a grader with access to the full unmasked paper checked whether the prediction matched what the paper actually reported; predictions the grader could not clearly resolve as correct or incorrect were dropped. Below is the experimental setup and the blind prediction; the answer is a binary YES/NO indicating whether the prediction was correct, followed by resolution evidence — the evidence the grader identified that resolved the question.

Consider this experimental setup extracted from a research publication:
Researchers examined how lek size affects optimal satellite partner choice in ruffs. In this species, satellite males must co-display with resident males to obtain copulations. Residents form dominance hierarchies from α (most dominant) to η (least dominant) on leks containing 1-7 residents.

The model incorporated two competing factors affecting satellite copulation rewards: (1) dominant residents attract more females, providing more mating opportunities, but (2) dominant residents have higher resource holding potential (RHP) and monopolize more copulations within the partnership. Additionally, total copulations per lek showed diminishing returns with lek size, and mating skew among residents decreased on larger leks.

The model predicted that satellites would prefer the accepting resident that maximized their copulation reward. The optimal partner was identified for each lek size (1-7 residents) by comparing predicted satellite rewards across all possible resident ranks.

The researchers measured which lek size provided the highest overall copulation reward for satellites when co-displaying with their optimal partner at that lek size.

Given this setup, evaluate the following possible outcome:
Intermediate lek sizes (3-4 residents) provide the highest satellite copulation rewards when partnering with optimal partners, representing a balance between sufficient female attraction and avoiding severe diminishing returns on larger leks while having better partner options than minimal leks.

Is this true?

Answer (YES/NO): YES